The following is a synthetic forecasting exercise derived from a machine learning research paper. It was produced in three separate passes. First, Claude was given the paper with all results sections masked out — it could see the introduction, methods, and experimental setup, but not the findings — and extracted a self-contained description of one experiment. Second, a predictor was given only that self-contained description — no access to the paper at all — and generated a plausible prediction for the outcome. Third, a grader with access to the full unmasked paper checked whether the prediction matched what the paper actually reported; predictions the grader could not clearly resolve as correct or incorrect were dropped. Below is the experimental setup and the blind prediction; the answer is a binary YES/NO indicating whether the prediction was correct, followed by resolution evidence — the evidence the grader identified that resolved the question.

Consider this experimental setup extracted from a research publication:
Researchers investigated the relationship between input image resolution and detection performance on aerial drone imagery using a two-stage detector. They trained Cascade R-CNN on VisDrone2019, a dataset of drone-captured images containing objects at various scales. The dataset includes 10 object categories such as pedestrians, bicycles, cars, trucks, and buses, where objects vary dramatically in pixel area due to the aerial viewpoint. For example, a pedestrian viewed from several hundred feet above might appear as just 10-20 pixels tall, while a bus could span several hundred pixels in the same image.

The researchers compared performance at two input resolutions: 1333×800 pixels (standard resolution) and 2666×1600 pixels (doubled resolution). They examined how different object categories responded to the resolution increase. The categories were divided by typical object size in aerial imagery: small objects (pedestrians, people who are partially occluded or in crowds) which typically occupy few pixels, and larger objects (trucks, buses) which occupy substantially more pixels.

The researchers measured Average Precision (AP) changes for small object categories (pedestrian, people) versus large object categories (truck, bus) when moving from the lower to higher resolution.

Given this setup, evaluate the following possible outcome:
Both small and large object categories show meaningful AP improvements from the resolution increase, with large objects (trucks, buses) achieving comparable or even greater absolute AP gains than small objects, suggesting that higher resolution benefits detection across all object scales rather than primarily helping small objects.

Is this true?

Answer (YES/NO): NO